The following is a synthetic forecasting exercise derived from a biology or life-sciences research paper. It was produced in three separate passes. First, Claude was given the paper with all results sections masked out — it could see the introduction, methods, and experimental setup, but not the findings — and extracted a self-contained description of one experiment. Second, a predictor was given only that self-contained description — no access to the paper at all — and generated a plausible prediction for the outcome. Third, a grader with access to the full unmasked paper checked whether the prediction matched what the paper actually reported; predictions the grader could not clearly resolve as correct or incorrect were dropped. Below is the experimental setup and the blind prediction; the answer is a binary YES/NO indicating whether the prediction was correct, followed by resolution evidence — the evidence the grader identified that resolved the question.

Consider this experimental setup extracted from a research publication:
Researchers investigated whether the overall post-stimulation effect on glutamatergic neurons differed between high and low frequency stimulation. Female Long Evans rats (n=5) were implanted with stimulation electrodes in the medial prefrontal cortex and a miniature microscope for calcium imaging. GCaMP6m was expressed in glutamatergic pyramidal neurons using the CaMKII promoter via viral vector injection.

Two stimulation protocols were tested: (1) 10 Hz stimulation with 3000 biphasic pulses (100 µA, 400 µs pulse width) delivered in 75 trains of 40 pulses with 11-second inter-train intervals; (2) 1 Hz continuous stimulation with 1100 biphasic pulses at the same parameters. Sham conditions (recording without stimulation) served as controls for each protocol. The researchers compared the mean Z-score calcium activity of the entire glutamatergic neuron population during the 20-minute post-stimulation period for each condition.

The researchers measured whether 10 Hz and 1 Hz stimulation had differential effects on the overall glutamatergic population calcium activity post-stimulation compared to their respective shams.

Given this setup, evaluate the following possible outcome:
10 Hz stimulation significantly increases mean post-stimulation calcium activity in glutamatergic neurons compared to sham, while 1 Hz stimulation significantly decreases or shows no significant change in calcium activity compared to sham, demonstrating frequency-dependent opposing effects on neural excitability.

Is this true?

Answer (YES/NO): NO